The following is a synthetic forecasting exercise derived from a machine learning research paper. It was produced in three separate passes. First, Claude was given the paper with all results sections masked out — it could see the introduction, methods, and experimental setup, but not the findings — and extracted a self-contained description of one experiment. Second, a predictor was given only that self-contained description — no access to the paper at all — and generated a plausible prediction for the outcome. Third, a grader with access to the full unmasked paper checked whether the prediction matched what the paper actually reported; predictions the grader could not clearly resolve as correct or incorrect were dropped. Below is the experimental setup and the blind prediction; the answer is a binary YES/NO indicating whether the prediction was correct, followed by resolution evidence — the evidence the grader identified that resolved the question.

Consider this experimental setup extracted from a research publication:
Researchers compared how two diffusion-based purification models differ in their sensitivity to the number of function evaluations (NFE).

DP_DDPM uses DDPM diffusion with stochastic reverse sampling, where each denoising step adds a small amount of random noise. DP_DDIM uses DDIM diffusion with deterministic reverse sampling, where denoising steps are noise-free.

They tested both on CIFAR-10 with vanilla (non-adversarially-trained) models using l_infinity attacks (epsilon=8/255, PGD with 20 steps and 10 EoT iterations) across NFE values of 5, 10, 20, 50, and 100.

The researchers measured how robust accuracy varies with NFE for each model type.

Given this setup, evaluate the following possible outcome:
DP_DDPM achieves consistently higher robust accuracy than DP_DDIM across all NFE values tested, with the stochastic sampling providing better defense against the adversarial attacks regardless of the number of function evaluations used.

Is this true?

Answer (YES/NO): NO